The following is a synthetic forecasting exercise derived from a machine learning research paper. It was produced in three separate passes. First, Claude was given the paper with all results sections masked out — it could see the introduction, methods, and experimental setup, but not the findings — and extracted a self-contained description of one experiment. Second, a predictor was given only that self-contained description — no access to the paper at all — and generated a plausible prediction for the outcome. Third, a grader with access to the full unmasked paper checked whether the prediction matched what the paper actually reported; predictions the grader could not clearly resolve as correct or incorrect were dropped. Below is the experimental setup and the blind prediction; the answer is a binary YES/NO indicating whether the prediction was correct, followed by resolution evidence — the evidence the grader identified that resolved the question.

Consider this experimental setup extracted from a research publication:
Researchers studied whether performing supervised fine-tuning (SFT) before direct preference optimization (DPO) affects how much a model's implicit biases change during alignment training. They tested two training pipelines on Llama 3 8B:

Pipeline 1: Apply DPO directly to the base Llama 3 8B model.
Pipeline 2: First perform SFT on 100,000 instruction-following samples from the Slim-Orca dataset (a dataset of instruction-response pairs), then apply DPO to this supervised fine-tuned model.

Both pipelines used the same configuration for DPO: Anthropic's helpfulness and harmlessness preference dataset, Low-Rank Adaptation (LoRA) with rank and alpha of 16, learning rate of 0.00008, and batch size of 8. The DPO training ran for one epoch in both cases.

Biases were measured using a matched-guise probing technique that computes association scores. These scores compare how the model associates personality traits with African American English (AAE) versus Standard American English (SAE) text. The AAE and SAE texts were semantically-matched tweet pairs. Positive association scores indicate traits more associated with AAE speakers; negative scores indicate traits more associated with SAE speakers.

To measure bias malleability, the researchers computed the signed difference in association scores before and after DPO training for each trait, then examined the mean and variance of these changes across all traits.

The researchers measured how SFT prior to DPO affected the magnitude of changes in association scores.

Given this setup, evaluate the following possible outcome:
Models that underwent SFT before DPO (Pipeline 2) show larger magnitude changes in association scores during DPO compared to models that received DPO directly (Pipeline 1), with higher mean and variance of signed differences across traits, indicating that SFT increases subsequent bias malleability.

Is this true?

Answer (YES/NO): NO